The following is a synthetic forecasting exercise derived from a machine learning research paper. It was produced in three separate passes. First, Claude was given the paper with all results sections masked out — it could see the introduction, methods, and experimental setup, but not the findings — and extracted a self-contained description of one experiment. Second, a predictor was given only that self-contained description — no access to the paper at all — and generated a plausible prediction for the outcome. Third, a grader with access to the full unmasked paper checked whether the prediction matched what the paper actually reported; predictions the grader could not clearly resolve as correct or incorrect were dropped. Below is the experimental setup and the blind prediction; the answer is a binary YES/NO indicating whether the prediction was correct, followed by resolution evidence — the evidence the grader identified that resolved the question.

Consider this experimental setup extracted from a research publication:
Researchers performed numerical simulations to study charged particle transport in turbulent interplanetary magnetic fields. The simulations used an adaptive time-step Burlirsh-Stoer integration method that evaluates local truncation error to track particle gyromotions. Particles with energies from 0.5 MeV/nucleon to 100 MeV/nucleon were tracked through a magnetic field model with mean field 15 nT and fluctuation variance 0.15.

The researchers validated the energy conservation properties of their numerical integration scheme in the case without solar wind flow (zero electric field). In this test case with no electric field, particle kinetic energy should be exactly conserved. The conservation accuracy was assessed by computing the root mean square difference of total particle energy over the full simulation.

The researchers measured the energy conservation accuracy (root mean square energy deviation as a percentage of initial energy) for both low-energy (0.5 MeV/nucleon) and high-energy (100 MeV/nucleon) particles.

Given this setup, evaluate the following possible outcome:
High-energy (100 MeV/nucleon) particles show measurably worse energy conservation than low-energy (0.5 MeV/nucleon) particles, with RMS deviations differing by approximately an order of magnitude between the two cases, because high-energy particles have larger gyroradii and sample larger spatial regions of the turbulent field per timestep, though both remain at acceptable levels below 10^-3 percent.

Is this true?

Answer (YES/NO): NO